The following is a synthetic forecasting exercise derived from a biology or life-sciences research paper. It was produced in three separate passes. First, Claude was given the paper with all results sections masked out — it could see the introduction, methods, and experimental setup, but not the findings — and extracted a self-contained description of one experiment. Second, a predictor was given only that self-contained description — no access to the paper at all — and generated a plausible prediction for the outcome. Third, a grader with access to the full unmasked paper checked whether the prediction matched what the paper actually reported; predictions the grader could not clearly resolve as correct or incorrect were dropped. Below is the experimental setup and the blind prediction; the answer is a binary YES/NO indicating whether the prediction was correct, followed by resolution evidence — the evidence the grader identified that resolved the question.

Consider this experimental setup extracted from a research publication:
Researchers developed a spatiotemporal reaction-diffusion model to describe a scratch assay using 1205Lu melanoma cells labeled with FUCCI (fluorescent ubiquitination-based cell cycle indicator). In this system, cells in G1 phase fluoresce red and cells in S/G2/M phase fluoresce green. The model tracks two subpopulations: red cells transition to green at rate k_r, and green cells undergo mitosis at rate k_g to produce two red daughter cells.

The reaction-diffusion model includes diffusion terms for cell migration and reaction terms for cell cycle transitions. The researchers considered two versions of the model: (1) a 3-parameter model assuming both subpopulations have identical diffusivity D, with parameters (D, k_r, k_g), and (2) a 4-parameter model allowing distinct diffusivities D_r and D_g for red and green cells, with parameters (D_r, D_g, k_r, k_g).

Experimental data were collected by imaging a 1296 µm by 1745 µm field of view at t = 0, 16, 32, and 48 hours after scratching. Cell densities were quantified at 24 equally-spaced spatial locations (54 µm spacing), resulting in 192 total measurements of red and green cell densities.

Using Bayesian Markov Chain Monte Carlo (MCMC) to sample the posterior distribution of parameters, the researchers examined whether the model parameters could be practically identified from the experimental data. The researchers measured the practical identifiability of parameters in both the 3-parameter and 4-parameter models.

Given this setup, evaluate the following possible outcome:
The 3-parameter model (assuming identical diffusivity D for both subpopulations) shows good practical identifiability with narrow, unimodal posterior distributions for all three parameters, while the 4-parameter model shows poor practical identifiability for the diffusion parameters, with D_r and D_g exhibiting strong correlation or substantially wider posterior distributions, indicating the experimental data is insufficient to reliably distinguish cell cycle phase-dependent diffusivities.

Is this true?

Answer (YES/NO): YES